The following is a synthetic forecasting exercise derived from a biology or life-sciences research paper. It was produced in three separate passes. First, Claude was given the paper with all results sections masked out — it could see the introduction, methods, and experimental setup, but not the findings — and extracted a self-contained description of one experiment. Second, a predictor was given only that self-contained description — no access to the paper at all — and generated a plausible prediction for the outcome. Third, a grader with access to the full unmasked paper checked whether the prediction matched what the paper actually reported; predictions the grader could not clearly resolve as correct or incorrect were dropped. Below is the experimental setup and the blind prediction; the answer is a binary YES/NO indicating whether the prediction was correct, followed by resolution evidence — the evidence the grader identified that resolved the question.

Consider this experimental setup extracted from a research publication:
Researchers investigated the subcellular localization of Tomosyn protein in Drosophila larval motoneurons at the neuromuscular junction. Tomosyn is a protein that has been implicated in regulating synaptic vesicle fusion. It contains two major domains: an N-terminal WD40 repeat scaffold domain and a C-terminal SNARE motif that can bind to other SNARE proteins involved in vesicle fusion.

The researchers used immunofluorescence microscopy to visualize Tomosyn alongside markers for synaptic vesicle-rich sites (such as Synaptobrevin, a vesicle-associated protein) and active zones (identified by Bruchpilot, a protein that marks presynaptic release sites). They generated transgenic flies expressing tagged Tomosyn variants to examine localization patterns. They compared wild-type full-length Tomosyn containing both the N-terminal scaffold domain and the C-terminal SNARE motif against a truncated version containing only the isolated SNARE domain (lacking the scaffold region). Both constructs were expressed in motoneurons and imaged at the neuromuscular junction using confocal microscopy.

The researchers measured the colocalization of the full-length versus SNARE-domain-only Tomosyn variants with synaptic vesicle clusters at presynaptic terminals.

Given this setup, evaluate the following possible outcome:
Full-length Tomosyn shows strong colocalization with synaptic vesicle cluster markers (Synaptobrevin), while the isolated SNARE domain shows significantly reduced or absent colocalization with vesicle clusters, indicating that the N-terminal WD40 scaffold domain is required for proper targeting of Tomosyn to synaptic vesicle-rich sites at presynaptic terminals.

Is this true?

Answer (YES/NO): YES